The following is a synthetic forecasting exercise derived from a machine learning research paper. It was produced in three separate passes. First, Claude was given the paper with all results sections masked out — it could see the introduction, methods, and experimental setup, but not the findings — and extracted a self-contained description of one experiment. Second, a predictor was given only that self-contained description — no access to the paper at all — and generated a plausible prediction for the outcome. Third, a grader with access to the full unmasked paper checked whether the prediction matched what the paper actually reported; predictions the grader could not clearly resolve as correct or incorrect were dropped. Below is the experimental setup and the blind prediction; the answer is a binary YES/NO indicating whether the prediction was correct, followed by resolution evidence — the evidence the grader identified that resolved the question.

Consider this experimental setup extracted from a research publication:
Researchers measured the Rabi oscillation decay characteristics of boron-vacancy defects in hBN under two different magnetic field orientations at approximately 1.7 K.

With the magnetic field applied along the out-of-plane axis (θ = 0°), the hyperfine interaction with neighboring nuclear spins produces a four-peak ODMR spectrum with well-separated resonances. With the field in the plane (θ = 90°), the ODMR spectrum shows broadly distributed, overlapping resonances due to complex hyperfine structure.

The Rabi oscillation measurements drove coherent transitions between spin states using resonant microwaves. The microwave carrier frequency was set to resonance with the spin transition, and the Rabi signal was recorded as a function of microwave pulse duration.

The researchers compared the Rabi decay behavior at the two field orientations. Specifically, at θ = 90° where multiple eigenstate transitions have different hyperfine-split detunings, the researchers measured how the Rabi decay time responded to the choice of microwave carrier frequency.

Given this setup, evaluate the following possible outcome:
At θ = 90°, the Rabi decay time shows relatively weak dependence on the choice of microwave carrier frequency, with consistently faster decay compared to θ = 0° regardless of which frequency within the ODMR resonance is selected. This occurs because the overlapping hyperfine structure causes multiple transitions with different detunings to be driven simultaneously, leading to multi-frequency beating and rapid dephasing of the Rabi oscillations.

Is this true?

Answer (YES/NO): NO